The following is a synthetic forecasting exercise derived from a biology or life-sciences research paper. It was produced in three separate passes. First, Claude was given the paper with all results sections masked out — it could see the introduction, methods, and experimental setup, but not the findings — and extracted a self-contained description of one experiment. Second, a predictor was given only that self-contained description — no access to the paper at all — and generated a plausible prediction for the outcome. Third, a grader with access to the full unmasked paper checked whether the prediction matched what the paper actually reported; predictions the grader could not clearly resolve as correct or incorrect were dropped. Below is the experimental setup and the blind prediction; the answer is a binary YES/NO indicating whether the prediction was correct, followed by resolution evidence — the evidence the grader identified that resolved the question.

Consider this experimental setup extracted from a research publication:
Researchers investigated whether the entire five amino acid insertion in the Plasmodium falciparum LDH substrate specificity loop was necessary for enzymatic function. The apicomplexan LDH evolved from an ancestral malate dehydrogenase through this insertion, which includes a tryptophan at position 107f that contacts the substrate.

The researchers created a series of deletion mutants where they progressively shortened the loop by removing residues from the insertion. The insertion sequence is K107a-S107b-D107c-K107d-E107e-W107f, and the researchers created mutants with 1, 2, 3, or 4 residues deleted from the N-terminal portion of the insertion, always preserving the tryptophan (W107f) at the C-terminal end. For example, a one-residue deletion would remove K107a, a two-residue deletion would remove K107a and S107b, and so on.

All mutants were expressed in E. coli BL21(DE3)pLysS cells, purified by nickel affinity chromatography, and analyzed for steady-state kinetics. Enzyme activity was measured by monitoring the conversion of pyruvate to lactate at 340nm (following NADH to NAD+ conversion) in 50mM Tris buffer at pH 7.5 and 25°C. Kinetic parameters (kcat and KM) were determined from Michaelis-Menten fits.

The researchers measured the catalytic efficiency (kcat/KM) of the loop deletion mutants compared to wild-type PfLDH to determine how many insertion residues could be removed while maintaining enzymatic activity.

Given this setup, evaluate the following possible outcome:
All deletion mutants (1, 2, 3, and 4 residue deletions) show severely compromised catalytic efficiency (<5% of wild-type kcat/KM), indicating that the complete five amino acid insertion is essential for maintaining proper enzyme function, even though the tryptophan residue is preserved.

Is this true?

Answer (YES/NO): NO